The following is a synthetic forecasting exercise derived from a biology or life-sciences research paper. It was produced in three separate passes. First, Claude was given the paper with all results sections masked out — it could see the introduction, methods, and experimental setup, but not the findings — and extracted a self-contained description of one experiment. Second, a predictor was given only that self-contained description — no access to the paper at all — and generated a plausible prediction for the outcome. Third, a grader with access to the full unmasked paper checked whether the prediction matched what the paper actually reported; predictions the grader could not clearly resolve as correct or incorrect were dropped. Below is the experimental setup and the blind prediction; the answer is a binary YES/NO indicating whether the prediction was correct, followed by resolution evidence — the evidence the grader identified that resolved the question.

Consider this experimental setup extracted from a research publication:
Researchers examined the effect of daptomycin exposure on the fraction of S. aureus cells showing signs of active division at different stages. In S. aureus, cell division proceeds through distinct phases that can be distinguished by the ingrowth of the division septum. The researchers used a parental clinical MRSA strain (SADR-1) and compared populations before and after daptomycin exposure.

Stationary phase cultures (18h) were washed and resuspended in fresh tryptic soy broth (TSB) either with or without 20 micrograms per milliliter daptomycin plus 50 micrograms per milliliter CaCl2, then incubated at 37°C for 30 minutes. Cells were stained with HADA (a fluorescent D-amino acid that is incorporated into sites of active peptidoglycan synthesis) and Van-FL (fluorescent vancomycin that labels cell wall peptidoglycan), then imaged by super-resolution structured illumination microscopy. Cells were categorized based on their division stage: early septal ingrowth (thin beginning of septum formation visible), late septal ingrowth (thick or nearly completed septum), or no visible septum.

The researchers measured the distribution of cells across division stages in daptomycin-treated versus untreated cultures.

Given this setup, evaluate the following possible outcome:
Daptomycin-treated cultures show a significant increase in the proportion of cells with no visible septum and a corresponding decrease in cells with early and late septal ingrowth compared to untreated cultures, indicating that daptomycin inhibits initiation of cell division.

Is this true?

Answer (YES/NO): NO